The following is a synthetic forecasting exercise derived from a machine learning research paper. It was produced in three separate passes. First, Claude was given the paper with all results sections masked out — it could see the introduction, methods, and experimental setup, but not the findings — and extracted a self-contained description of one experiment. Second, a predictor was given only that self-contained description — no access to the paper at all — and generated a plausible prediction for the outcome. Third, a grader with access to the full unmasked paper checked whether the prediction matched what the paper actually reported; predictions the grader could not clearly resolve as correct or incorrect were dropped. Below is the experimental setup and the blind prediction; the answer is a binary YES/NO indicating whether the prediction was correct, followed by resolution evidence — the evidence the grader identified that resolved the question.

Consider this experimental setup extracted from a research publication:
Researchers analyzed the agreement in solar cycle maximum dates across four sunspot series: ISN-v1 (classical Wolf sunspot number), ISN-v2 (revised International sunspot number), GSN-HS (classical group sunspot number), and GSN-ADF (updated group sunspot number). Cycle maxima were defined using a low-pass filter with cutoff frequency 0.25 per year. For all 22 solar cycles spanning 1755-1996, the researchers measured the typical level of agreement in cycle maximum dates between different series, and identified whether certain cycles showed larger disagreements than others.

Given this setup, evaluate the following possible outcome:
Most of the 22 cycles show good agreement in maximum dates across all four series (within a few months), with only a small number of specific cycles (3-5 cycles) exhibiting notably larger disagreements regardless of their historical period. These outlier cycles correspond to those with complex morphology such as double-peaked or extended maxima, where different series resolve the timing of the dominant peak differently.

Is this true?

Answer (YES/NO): NO